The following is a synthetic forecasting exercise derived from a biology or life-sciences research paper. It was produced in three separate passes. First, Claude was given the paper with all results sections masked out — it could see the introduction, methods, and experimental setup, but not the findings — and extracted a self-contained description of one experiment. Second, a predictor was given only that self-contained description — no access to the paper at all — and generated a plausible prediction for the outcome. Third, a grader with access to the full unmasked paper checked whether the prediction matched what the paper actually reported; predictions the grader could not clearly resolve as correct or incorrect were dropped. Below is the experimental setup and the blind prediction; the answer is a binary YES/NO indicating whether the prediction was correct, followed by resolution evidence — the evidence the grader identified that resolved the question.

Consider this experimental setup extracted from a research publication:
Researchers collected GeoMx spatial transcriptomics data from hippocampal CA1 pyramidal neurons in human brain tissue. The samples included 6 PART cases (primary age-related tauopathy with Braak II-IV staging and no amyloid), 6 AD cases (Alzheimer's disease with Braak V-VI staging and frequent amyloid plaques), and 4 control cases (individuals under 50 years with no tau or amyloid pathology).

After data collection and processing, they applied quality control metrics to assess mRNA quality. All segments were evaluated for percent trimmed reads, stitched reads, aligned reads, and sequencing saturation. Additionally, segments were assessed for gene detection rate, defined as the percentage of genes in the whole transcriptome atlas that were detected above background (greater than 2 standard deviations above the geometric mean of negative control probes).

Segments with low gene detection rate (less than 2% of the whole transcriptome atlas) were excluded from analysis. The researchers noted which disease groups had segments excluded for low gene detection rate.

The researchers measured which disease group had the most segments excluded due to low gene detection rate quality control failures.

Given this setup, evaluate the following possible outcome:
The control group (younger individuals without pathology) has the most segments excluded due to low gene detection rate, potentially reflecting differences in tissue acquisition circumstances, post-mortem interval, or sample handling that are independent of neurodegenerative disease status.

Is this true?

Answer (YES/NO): NO